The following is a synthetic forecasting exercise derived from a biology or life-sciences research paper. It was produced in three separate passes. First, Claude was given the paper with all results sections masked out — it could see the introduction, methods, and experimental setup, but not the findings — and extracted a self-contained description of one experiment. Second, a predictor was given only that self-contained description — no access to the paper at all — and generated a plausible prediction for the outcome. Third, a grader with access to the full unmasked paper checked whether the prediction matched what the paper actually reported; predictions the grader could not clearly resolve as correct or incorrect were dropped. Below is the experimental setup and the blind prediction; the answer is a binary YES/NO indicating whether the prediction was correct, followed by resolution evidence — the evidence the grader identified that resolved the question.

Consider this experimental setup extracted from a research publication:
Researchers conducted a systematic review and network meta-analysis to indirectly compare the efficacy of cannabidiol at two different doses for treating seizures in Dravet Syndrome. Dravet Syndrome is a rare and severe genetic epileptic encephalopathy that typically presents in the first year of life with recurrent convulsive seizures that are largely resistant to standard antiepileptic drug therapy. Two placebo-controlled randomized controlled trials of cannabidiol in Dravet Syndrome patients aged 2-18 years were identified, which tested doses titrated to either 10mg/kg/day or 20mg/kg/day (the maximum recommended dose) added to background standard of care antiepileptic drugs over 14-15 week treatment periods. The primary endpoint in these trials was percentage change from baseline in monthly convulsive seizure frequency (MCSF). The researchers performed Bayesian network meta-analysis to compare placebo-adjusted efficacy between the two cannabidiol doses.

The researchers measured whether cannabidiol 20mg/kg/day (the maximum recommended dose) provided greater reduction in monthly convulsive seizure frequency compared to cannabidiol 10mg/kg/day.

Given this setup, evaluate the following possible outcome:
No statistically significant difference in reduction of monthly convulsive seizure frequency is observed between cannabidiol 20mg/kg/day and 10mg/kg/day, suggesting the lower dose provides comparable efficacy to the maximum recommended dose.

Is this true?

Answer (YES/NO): YES